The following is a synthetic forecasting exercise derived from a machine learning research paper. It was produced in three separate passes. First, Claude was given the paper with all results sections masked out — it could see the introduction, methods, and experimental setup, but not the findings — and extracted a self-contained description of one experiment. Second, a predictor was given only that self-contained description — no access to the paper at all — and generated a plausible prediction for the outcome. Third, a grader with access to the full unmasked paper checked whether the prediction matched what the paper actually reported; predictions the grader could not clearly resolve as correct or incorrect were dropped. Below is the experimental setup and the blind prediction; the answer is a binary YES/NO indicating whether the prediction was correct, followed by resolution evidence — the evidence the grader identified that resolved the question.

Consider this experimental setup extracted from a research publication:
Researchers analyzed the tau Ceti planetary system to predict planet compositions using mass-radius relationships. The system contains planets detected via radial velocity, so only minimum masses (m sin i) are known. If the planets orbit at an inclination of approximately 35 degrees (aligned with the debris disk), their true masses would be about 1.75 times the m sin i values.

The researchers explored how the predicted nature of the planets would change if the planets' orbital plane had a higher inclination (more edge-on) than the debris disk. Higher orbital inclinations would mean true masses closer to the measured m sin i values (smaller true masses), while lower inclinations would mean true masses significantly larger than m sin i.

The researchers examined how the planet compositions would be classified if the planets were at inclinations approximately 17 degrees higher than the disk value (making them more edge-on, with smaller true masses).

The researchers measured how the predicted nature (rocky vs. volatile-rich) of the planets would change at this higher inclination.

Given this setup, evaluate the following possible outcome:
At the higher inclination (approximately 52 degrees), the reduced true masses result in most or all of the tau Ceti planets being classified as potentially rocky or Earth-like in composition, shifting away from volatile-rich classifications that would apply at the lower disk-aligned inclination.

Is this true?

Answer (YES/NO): YES